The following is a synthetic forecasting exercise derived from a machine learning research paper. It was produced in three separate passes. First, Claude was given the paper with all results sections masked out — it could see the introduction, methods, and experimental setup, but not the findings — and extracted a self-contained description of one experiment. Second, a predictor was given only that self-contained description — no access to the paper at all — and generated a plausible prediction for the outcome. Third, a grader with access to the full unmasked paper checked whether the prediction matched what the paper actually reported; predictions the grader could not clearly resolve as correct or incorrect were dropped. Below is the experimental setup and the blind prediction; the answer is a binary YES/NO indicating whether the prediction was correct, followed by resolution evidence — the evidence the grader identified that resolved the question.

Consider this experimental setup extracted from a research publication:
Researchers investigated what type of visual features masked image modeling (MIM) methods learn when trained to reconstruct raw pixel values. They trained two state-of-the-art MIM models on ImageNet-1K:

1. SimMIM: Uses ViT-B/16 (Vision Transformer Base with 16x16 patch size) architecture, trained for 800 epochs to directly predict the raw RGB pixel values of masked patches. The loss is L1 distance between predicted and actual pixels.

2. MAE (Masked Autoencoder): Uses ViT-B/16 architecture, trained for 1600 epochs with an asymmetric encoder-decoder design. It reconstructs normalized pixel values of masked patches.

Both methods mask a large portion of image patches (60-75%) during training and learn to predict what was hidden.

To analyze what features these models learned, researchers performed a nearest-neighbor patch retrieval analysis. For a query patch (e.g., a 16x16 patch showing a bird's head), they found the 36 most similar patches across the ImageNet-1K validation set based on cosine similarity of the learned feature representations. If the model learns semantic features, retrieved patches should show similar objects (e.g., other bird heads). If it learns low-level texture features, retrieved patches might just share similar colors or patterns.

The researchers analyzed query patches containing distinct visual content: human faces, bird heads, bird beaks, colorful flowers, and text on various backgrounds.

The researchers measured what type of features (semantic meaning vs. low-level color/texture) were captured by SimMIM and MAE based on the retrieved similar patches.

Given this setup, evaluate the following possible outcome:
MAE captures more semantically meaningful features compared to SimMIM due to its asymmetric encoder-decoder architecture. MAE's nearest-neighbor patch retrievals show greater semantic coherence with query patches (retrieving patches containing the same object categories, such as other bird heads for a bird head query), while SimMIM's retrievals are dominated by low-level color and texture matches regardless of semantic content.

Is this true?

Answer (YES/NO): NO